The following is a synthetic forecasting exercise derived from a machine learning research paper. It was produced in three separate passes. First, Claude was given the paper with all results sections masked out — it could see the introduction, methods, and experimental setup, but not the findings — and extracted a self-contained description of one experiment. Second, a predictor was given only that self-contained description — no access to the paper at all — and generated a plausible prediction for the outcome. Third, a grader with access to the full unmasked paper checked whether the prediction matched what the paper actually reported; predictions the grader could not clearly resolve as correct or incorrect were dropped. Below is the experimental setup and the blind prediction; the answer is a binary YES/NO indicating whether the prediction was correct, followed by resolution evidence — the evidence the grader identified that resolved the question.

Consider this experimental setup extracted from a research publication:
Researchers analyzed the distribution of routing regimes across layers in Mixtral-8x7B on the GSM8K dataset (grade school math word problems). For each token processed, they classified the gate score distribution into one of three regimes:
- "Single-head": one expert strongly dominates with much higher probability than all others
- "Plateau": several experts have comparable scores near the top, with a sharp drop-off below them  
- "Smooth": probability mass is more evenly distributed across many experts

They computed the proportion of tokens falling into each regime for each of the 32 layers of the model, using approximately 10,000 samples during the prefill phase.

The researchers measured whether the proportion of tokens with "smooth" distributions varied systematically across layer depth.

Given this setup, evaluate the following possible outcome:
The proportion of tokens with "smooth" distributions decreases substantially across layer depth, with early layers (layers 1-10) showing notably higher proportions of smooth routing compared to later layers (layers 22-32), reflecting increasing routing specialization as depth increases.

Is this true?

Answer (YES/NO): NO